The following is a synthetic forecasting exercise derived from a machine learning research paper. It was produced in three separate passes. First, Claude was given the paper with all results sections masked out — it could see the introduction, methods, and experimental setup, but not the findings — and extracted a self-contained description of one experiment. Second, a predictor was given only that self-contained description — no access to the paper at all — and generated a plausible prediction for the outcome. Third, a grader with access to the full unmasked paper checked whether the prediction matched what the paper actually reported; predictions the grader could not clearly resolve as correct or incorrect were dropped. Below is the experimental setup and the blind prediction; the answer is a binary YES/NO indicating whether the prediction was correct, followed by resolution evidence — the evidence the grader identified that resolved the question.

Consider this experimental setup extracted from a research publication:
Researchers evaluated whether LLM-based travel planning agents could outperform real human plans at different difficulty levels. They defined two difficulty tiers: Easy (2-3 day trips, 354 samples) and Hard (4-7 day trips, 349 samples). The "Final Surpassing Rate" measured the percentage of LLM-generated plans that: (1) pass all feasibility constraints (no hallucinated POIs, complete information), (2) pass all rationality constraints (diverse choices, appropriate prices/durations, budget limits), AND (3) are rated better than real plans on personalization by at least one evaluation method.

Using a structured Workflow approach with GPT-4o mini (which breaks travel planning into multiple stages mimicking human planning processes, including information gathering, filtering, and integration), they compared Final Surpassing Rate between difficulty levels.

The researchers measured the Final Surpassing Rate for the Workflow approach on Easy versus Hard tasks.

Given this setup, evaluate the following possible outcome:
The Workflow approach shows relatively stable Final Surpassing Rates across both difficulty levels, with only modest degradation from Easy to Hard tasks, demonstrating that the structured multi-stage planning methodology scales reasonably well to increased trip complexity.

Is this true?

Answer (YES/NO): YES